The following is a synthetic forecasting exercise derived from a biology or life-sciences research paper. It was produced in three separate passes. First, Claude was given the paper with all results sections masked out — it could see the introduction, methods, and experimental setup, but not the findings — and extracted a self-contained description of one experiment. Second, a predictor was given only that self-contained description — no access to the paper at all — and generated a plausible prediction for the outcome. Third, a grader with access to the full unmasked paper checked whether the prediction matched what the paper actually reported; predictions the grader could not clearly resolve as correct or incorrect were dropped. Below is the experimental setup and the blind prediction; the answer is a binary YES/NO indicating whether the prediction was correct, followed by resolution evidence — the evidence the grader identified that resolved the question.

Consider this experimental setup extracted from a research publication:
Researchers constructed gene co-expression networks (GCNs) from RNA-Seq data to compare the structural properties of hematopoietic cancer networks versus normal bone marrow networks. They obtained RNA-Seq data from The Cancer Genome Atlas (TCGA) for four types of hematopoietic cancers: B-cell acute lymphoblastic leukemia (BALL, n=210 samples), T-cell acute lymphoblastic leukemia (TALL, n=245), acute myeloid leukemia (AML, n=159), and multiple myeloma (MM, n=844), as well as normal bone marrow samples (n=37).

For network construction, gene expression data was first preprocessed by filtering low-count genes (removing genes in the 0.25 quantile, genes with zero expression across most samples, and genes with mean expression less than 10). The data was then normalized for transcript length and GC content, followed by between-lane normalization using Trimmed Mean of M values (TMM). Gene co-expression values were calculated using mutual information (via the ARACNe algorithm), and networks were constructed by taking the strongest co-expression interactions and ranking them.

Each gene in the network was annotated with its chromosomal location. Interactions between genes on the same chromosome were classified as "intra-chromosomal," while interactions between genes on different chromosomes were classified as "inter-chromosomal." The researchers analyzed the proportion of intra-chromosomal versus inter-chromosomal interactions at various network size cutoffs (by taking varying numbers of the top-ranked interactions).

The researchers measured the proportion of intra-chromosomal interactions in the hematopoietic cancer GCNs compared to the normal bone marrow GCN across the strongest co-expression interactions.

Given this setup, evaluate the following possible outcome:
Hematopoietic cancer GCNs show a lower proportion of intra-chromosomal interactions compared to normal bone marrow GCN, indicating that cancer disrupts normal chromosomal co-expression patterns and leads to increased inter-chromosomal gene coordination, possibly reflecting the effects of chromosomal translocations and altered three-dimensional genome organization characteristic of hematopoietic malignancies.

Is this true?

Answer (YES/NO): NO